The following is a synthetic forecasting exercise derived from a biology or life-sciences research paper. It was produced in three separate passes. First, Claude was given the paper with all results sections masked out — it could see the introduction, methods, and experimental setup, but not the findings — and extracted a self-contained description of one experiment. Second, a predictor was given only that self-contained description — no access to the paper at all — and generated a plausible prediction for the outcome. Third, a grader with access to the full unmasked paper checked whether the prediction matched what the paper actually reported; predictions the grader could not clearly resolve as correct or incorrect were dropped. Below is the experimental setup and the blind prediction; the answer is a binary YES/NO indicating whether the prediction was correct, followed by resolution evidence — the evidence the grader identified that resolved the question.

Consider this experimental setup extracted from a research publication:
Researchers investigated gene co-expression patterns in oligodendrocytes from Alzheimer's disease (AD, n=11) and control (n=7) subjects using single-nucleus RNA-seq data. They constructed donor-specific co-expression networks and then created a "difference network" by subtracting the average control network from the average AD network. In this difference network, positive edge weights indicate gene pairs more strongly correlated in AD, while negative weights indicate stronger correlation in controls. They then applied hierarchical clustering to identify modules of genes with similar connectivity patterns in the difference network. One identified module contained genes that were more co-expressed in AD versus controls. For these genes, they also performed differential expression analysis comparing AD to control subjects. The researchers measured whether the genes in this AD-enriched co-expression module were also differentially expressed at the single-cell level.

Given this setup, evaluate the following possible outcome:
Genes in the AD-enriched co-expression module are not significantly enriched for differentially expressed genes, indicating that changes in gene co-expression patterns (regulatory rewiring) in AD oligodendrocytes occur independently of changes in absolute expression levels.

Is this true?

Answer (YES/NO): YES